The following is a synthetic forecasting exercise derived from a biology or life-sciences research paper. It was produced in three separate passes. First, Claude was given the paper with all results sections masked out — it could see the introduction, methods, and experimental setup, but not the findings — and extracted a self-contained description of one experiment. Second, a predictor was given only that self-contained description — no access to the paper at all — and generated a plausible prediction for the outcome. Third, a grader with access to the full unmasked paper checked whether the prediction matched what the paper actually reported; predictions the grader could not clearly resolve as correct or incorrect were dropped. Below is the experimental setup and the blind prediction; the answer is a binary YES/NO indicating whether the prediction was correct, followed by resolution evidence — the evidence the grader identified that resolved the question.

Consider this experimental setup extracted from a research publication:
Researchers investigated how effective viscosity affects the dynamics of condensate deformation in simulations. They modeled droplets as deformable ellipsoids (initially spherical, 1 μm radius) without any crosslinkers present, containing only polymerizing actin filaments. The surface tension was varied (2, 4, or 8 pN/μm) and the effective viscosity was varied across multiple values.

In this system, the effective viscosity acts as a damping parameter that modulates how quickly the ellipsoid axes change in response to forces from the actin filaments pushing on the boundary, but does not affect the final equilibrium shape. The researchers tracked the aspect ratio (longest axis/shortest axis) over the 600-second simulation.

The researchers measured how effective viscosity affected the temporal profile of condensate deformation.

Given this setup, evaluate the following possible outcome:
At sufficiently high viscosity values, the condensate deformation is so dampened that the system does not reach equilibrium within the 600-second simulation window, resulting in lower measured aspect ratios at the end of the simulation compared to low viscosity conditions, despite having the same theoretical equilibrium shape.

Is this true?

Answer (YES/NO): NO